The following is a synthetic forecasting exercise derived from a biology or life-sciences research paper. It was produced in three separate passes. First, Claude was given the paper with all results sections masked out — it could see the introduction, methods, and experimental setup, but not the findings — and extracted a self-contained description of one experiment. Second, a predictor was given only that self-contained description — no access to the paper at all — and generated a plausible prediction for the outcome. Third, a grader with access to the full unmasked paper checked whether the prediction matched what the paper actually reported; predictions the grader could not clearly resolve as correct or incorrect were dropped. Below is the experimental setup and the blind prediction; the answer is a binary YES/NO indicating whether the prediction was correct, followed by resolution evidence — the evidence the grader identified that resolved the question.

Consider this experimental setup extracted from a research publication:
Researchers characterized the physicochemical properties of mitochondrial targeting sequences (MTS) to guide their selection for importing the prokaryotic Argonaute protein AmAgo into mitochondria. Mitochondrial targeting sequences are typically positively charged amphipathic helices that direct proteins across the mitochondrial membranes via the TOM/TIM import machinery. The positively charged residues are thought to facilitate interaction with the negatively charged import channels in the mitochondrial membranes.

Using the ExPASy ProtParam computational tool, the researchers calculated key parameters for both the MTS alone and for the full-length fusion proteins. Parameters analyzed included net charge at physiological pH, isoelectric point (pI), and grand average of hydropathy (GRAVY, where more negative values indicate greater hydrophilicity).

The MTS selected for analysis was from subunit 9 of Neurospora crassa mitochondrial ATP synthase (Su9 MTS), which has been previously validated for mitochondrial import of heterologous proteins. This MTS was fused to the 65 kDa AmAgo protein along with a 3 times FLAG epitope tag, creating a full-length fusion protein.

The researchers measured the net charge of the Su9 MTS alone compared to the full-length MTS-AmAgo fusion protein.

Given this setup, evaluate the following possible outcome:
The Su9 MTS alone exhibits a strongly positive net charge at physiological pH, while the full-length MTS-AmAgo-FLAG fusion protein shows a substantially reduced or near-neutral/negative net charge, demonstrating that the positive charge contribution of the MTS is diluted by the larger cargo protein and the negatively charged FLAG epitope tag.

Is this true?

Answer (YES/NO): NO